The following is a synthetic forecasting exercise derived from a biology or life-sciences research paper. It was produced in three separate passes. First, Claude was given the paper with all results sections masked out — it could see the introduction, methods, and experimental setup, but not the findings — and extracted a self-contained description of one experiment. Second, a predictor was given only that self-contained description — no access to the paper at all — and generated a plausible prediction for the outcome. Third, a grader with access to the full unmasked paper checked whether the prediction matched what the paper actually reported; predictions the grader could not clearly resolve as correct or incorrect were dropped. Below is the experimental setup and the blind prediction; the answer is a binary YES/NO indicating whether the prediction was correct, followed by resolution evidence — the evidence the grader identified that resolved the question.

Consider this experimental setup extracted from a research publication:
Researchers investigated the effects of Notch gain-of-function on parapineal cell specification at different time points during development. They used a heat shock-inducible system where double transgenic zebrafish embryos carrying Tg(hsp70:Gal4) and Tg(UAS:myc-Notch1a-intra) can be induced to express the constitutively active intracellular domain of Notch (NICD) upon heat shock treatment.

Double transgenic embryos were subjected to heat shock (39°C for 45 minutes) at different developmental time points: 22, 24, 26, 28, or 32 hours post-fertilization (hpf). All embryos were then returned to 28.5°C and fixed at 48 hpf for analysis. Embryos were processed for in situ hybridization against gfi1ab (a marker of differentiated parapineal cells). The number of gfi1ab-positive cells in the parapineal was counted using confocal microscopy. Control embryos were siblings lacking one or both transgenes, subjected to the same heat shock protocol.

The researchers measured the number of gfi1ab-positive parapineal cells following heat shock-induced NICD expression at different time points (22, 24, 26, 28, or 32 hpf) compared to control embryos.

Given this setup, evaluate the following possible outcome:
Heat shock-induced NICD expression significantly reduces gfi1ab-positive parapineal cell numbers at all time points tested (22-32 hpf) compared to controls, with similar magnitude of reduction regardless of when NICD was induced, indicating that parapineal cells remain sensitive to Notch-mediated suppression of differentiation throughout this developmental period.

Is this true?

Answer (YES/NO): NO